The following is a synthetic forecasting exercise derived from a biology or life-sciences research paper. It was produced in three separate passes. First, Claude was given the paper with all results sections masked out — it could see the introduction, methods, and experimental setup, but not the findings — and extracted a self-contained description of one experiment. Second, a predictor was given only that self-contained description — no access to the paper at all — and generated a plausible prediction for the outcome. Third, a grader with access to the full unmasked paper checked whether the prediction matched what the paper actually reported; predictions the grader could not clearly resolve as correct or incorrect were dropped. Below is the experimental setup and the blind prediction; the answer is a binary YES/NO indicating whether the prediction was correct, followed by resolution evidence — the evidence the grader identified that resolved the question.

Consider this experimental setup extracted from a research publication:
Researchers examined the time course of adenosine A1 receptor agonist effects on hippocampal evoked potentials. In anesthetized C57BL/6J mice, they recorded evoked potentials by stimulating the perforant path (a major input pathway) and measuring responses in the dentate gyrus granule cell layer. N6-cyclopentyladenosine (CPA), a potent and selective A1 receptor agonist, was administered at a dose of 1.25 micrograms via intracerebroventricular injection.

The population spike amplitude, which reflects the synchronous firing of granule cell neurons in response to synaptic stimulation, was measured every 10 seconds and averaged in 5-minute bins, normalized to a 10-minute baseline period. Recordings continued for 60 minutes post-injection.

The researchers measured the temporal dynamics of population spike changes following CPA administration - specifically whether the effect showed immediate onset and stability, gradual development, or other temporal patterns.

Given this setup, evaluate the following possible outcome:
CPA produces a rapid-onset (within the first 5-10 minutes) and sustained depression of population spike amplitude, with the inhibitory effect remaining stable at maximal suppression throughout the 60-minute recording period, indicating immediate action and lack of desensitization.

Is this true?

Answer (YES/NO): NO